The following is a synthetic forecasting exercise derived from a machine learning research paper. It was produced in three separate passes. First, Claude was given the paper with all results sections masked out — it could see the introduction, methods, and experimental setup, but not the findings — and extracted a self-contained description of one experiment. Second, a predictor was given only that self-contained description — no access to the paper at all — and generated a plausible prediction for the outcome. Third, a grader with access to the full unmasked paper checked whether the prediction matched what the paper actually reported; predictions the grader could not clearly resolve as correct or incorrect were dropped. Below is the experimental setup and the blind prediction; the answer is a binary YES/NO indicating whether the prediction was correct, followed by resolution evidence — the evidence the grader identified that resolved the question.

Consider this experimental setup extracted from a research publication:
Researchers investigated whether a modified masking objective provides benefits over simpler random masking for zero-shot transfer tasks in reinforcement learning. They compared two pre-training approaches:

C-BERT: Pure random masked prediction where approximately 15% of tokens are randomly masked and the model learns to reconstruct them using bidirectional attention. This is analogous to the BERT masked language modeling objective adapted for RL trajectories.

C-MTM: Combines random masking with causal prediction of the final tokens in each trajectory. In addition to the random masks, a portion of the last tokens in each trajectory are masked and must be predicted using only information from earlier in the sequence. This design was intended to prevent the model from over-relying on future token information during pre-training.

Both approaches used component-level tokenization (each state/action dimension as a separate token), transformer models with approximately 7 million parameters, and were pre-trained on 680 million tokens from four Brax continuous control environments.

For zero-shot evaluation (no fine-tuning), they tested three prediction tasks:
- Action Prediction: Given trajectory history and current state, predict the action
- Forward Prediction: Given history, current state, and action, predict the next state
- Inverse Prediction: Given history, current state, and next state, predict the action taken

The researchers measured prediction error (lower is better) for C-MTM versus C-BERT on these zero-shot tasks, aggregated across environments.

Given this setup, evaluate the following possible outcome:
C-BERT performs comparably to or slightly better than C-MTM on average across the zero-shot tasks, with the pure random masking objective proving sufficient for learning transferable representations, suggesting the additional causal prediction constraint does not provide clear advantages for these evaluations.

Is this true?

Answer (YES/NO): YES